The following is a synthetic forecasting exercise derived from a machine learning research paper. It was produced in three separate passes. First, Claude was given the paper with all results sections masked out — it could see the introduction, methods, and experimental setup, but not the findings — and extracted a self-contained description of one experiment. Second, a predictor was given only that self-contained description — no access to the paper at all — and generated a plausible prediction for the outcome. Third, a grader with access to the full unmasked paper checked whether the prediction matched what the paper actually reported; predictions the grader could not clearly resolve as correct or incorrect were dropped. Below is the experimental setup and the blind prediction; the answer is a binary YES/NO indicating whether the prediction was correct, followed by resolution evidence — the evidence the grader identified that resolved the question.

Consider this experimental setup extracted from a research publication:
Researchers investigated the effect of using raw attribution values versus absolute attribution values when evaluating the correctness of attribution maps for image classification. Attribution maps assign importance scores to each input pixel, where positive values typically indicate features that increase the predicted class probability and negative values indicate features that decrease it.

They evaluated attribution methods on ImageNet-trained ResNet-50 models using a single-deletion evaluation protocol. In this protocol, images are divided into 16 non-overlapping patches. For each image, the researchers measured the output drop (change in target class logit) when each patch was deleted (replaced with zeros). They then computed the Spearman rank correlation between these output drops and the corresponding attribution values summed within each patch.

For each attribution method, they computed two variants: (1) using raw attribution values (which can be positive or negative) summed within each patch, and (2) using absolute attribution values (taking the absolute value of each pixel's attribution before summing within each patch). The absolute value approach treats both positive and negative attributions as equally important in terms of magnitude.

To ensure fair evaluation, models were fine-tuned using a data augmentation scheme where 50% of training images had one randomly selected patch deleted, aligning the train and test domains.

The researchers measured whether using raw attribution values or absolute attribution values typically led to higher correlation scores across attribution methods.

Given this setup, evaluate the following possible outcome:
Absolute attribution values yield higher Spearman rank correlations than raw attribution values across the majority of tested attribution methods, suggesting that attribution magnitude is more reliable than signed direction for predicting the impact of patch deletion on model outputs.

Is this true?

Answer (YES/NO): NO